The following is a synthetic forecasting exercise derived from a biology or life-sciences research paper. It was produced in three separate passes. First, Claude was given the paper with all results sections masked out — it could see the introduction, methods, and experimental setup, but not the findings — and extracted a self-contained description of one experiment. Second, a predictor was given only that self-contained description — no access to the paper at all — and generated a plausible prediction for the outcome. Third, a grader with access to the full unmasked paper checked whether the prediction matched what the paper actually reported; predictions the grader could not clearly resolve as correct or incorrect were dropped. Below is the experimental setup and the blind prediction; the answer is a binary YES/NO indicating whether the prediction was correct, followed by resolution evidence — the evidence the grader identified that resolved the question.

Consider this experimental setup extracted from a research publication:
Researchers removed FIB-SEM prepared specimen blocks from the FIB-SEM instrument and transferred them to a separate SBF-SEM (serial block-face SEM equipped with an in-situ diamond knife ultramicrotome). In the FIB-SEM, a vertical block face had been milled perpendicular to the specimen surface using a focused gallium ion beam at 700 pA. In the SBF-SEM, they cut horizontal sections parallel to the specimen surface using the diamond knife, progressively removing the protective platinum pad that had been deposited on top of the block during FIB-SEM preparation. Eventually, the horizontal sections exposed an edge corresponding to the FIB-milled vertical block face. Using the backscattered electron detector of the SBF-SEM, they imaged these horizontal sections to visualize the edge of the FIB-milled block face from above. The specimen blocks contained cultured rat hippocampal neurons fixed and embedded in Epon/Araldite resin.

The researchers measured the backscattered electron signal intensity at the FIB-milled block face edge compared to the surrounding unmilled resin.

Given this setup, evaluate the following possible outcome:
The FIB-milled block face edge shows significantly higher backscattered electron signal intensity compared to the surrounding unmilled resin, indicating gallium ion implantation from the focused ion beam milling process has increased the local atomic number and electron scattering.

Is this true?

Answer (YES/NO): YES